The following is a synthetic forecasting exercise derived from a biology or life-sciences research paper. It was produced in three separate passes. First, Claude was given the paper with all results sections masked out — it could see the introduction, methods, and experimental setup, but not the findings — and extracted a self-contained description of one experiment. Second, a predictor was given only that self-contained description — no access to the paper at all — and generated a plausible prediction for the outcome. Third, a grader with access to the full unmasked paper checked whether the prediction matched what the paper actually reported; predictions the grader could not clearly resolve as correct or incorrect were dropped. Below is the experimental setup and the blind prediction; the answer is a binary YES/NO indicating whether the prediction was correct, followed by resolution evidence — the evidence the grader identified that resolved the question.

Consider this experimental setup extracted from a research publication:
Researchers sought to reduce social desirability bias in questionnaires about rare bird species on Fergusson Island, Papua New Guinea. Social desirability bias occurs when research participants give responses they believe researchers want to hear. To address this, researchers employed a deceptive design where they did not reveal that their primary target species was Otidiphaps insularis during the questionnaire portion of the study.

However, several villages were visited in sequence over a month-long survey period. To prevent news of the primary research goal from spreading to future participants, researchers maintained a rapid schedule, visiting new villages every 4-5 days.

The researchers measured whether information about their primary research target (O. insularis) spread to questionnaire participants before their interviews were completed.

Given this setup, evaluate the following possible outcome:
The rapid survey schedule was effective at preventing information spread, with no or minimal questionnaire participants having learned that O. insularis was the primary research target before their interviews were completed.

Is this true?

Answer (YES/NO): NO